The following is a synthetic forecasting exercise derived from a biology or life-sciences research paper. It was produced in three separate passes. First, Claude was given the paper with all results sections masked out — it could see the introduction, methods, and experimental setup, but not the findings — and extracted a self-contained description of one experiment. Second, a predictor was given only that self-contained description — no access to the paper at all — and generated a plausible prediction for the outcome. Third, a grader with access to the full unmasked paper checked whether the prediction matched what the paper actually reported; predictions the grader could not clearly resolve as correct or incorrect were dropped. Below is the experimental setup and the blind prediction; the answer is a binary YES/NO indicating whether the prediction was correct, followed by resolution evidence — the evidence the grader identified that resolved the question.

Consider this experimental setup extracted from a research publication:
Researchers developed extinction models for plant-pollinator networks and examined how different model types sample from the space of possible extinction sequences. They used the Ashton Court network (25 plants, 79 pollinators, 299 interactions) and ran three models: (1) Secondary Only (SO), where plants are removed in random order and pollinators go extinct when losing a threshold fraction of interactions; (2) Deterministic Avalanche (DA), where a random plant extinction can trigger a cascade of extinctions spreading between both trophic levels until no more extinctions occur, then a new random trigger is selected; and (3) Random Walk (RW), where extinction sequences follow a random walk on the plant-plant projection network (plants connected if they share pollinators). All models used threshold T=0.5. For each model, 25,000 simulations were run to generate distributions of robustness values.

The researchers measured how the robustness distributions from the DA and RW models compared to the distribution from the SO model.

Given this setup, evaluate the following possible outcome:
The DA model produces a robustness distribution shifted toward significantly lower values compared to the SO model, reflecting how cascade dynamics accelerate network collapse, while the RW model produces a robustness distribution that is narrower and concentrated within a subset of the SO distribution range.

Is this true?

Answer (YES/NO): NO